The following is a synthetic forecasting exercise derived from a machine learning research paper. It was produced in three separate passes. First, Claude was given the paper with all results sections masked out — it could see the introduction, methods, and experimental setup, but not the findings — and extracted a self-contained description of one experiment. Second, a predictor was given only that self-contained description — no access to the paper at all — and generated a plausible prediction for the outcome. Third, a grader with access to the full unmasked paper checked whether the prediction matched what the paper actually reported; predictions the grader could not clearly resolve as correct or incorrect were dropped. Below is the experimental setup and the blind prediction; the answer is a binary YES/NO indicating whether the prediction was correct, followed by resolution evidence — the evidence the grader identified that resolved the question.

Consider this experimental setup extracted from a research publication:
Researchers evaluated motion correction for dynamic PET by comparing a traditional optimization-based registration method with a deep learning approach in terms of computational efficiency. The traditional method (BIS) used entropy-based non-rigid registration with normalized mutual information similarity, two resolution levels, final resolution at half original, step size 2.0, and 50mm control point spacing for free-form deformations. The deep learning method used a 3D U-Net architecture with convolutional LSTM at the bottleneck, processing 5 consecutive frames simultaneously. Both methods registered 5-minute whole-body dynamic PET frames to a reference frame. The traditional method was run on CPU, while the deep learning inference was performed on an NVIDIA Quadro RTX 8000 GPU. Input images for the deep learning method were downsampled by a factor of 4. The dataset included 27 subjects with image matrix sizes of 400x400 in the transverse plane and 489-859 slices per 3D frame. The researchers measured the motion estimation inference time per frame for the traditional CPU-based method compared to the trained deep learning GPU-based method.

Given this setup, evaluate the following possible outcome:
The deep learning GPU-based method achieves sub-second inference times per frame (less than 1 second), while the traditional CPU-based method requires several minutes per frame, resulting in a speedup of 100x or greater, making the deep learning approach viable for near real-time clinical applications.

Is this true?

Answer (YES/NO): NO